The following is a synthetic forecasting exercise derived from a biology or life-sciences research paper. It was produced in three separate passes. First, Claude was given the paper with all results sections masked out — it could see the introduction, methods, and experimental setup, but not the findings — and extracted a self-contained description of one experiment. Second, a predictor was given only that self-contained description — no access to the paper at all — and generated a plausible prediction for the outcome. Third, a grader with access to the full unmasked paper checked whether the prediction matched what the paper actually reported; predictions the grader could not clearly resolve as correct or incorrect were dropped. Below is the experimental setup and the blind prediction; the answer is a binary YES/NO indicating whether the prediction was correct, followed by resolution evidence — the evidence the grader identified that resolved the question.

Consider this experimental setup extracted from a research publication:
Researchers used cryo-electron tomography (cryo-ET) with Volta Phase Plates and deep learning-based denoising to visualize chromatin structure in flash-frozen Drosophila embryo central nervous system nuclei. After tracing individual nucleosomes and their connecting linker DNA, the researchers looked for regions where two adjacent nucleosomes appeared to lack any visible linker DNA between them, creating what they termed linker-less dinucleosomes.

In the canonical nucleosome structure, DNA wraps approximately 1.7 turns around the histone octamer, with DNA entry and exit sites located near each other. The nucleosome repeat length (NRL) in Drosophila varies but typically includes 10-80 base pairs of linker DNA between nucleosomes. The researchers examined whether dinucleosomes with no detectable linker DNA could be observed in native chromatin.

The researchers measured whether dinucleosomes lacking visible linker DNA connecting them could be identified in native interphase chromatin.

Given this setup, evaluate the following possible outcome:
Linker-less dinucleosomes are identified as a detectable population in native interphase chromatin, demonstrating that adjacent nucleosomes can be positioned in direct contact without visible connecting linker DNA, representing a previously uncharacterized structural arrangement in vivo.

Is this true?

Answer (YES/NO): YES